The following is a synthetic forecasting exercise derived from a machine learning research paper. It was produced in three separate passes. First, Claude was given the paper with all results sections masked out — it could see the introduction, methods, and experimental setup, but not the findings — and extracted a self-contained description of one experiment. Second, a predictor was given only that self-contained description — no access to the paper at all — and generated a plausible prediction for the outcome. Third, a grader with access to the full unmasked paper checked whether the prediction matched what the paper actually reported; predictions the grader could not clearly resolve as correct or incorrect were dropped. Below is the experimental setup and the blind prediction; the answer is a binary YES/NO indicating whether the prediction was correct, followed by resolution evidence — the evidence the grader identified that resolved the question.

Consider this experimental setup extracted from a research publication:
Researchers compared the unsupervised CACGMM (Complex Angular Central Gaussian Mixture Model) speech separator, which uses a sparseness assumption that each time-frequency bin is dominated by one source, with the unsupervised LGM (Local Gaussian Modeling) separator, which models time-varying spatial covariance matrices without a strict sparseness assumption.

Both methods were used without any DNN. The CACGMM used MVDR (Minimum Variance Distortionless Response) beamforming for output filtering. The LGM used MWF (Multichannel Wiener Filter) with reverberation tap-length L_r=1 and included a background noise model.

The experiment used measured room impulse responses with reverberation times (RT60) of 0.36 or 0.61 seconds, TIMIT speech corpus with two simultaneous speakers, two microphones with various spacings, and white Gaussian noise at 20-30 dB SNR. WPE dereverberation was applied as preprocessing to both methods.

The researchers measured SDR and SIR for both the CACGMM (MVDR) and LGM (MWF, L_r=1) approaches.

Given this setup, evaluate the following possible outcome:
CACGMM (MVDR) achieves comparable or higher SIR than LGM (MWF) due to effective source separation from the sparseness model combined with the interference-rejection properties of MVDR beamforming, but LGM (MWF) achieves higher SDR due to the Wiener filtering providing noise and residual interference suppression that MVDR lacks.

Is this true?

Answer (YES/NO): NO